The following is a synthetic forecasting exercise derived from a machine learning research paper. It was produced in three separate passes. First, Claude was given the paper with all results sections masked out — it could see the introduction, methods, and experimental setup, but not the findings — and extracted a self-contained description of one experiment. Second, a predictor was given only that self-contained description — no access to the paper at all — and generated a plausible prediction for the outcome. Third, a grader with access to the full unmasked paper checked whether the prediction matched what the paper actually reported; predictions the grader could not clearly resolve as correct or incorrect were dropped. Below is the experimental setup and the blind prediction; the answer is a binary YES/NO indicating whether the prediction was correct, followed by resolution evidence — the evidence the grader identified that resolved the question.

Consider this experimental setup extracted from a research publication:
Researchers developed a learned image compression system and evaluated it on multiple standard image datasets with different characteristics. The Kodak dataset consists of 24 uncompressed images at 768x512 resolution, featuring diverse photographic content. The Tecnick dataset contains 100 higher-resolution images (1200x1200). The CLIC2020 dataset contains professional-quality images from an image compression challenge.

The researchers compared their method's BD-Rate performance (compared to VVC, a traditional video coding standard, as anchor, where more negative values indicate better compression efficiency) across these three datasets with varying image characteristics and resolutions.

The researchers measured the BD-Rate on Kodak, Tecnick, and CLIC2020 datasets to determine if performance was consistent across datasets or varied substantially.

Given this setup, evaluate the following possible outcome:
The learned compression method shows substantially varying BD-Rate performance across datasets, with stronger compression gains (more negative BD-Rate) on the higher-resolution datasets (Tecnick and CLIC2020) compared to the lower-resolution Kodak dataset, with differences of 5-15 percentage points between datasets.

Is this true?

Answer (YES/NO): NO